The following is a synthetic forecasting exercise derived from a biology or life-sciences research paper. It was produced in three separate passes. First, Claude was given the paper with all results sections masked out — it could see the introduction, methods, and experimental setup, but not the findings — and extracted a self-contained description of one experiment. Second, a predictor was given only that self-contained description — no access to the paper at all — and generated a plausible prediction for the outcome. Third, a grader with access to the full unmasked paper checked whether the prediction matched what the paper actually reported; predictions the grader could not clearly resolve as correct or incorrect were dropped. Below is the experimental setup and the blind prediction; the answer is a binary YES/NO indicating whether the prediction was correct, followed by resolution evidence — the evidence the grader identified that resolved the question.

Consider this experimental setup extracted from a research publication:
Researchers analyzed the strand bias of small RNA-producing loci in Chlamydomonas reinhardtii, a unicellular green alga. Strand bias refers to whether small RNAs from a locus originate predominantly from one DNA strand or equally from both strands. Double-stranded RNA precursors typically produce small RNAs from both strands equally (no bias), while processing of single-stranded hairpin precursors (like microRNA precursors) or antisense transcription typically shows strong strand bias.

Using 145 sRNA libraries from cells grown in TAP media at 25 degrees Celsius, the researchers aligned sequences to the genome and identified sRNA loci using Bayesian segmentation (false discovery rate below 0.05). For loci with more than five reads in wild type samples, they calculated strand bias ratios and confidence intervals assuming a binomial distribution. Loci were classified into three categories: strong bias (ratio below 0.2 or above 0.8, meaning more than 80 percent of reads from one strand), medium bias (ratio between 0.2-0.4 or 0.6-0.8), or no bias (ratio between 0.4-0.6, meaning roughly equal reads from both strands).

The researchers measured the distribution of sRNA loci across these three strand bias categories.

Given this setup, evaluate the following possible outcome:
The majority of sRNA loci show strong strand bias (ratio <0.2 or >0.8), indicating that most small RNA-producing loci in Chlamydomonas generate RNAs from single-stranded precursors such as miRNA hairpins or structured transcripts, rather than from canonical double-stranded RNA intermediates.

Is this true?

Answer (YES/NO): NO